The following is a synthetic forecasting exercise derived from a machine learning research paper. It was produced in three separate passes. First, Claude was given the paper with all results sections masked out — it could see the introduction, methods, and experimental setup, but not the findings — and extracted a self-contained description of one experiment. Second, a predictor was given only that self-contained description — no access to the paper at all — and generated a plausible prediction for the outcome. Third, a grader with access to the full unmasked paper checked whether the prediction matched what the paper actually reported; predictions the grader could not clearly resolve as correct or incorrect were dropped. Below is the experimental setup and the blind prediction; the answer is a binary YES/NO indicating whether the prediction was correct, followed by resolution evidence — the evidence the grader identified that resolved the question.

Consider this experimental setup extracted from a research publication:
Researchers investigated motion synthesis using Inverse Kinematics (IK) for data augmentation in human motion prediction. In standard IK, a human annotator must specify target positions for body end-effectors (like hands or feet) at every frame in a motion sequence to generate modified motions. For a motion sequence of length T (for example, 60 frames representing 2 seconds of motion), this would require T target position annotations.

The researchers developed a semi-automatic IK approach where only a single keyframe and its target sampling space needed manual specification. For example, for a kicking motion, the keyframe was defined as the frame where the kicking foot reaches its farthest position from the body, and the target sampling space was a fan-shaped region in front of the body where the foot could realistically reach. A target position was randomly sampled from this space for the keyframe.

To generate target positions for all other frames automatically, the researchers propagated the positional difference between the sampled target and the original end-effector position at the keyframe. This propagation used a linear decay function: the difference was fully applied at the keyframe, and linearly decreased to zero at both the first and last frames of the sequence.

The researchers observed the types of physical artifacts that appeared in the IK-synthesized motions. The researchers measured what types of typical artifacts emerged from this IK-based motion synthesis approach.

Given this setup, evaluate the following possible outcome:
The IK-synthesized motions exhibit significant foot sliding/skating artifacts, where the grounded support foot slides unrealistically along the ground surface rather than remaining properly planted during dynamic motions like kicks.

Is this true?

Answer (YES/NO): NO